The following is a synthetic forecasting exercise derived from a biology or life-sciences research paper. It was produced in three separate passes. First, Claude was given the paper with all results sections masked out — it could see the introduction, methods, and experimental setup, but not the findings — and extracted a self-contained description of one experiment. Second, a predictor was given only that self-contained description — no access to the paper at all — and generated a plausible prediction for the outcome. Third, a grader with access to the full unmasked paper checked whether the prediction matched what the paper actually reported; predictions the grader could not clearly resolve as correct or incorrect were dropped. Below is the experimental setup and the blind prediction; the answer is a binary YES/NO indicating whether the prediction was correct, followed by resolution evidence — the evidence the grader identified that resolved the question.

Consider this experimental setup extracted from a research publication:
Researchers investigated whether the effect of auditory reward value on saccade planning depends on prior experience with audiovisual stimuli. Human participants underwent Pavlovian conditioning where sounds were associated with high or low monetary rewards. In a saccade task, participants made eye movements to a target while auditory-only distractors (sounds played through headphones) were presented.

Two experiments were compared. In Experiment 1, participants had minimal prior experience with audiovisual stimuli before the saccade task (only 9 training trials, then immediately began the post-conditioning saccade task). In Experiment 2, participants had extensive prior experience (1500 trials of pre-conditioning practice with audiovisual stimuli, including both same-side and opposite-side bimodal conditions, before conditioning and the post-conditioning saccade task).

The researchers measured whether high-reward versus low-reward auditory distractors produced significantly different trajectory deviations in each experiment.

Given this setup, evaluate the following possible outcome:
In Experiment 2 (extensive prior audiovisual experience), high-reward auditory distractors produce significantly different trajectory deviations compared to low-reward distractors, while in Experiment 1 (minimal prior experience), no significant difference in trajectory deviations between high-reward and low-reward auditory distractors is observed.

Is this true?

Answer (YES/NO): YES